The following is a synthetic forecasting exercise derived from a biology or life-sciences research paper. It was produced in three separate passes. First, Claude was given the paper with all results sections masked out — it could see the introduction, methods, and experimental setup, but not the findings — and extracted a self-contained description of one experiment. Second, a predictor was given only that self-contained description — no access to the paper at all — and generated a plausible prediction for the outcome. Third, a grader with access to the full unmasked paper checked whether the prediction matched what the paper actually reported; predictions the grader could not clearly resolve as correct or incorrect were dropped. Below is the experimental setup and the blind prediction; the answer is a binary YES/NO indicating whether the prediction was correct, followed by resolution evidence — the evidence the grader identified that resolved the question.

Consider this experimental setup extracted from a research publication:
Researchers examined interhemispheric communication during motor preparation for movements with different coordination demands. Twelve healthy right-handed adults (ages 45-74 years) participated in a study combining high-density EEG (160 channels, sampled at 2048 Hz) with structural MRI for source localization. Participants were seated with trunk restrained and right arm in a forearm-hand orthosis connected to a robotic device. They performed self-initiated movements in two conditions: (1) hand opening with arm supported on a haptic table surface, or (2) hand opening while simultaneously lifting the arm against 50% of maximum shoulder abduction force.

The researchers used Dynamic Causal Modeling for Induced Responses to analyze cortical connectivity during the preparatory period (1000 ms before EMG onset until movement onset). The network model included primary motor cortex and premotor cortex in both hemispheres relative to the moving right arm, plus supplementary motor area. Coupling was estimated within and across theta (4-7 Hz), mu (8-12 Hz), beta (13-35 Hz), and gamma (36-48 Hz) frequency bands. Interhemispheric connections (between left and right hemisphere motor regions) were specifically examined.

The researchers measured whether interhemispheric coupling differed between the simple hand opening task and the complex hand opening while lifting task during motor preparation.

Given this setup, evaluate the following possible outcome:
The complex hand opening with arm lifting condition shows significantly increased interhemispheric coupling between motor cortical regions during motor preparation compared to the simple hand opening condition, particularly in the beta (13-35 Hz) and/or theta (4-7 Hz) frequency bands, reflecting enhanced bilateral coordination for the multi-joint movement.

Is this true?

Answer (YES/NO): YES